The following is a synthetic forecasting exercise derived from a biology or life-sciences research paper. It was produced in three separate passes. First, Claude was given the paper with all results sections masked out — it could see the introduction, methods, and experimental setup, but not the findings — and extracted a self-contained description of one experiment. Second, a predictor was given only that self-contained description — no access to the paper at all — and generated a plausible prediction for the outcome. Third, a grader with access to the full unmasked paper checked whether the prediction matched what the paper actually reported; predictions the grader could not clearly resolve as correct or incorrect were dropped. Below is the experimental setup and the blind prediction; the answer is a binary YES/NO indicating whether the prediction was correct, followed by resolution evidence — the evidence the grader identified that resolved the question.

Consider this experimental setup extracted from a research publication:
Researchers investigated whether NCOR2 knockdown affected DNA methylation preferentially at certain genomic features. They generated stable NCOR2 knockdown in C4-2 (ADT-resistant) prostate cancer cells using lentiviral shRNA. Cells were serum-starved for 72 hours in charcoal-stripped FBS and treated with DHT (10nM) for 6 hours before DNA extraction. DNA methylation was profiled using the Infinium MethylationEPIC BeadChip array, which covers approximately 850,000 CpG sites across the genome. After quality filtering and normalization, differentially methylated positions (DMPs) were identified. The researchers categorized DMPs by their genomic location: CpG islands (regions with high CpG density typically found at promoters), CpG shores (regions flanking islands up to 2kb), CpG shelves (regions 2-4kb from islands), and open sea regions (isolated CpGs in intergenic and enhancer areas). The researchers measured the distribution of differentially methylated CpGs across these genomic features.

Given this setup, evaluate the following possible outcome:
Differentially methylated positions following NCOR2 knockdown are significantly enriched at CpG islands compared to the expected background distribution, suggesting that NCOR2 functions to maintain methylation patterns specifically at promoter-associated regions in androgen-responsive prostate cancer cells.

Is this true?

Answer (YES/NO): NO